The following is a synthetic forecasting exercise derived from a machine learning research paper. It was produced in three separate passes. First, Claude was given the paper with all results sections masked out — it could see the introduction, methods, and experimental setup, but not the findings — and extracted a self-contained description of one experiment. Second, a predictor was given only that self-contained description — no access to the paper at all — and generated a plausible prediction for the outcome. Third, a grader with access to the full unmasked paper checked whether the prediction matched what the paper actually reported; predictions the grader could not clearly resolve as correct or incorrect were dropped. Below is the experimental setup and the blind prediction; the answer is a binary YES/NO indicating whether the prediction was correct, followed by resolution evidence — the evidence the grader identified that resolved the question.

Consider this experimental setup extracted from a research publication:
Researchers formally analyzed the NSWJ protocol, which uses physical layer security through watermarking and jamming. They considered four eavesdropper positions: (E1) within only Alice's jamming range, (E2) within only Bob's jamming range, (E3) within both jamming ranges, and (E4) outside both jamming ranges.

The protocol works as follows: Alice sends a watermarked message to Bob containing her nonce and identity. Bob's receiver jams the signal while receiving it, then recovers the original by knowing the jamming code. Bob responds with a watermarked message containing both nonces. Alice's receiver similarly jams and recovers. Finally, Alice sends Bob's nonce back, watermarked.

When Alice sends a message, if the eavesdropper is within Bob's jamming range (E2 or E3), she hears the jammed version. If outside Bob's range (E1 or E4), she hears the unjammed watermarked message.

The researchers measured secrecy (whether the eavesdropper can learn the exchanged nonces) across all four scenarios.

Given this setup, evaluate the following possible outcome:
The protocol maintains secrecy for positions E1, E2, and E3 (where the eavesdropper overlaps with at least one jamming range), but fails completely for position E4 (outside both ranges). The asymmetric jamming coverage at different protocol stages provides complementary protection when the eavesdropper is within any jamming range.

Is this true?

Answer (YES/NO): NO